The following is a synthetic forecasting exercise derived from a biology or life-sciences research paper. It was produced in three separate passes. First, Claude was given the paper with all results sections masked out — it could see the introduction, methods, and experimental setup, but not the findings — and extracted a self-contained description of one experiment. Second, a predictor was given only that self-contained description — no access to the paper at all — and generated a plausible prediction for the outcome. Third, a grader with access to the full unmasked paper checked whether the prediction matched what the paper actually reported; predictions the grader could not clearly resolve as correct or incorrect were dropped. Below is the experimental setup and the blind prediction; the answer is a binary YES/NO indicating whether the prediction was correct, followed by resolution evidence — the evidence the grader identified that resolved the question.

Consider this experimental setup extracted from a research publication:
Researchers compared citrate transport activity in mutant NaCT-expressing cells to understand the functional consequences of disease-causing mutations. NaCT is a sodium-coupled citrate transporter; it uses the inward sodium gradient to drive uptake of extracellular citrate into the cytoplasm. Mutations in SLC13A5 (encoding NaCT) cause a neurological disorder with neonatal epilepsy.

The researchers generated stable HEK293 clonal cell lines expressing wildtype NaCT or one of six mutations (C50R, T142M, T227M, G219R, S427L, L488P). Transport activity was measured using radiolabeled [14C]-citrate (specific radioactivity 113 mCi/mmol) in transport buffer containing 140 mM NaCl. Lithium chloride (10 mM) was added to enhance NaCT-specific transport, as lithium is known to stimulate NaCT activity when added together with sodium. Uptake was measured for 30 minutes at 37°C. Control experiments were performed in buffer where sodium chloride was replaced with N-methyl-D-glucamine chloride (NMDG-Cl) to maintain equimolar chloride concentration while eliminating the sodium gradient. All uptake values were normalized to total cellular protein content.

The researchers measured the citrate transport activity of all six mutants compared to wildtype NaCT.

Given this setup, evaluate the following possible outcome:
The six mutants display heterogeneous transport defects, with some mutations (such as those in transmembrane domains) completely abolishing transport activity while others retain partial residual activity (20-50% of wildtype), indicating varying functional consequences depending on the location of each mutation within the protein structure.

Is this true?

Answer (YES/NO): NO